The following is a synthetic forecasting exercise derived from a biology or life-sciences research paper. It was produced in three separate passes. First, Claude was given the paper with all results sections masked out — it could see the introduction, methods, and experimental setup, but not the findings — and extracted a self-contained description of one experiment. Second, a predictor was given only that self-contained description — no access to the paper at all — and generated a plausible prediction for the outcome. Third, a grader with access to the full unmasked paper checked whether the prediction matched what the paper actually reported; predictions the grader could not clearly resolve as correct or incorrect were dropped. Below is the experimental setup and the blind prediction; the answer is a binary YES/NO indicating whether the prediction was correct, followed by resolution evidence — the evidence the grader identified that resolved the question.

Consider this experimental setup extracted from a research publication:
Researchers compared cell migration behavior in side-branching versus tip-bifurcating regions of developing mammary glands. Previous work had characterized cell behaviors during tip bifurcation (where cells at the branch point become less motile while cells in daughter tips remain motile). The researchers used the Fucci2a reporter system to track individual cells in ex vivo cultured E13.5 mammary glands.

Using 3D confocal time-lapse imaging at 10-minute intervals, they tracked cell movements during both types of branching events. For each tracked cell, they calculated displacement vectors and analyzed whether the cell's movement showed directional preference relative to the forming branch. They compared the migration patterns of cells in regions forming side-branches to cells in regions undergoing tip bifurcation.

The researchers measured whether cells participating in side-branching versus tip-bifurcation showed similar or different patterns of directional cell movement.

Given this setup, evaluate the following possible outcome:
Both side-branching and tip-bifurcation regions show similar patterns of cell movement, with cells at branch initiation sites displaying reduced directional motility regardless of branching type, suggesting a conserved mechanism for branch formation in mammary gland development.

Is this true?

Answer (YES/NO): NO